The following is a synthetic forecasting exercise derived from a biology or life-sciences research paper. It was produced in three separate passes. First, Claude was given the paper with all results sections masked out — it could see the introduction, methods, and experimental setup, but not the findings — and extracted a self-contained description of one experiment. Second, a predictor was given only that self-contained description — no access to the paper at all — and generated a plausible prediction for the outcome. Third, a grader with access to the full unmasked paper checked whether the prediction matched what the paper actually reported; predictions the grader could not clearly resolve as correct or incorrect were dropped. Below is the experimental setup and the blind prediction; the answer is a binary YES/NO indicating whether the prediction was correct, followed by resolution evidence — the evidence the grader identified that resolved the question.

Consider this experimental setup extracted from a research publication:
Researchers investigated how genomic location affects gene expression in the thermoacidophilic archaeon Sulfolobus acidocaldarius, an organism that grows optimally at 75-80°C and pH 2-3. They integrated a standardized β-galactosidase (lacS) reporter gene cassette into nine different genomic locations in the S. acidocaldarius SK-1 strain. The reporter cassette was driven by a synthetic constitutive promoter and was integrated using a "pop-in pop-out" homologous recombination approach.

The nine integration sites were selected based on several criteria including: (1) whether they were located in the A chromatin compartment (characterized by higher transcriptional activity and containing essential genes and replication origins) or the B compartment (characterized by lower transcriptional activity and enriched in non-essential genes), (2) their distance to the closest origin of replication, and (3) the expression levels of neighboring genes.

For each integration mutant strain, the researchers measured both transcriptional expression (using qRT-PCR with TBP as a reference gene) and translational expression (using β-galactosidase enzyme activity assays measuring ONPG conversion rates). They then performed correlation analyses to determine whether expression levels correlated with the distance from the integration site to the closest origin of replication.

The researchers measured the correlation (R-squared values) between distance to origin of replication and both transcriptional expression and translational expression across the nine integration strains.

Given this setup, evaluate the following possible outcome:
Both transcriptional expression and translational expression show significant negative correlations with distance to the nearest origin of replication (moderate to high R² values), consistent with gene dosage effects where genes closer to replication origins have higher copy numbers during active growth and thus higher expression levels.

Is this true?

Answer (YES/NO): NO